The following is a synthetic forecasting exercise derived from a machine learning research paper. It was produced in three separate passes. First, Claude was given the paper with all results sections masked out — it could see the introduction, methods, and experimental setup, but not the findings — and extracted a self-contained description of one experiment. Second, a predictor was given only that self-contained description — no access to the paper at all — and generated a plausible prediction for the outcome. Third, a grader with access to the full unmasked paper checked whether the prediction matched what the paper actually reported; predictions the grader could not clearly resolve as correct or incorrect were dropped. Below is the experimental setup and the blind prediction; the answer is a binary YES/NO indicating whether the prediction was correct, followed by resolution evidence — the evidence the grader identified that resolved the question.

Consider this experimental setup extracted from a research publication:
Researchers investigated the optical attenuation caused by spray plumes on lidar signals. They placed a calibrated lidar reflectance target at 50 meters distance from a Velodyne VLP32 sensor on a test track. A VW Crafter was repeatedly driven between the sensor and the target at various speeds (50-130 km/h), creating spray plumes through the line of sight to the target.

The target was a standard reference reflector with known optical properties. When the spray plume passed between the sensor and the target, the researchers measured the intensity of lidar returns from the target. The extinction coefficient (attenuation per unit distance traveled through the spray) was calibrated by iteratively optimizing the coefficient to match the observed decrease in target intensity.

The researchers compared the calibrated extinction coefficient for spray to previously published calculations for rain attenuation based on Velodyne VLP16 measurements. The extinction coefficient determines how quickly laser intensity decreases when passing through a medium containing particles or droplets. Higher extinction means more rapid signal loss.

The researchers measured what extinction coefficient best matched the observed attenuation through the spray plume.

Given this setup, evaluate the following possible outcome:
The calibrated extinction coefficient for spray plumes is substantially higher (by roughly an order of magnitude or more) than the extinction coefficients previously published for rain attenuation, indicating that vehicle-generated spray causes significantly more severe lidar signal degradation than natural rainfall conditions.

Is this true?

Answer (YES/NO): NO